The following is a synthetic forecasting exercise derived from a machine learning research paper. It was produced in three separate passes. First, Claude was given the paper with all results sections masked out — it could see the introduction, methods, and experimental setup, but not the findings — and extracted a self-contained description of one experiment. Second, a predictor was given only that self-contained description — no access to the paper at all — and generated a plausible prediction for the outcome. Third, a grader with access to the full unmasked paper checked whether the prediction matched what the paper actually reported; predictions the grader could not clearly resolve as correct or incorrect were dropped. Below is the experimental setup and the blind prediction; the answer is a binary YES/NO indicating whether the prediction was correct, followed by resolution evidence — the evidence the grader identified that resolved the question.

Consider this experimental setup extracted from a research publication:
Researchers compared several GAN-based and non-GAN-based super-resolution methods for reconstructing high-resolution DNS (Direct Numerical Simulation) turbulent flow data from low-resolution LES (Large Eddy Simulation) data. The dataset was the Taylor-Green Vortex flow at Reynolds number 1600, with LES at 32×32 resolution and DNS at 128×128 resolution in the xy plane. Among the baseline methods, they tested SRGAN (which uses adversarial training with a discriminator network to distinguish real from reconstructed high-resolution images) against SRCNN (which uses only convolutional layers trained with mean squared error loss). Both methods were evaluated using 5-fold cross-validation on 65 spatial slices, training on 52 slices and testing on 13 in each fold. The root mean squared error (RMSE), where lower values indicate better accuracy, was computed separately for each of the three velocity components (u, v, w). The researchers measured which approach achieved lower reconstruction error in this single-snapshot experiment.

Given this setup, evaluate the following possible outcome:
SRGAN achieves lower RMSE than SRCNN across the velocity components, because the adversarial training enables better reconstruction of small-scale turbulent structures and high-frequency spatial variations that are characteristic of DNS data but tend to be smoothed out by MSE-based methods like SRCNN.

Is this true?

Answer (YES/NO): NO